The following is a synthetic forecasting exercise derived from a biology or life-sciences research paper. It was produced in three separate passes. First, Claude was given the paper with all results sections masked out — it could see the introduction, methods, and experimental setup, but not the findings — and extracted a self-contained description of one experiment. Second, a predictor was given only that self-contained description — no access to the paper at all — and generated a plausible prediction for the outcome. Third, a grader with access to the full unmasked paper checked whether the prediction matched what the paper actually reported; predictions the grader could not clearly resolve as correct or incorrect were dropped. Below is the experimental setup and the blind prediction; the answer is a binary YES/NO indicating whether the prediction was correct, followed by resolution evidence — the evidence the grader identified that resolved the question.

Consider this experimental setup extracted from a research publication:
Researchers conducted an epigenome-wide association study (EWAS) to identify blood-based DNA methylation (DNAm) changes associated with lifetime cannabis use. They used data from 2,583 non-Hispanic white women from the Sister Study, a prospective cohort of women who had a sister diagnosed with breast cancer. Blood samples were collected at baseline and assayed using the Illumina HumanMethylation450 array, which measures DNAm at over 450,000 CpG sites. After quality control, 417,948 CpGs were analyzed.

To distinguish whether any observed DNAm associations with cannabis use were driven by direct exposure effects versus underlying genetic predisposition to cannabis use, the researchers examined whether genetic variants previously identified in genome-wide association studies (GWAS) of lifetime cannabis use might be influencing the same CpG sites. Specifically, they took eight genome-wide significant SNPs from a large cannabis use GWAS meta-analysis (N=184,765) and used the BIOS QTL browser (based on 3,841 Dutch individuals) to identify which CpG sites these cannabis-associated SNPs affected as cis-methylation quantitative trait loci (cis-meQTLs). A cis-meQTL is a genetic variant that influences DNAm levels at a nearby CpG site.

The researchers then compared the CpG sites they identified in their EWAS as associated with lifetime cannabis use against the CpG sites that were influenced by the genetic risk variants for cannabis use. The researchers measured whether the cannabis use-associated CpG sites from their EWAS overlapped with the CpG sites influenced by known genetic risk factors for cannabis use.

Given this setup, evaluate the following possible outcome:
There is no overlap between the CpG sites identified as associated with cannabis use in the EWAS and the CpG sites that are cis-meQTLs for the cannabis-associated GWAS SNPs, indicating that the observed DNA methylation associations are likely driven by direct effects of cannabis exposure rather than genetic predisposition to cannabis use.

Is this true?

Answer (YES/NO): YES